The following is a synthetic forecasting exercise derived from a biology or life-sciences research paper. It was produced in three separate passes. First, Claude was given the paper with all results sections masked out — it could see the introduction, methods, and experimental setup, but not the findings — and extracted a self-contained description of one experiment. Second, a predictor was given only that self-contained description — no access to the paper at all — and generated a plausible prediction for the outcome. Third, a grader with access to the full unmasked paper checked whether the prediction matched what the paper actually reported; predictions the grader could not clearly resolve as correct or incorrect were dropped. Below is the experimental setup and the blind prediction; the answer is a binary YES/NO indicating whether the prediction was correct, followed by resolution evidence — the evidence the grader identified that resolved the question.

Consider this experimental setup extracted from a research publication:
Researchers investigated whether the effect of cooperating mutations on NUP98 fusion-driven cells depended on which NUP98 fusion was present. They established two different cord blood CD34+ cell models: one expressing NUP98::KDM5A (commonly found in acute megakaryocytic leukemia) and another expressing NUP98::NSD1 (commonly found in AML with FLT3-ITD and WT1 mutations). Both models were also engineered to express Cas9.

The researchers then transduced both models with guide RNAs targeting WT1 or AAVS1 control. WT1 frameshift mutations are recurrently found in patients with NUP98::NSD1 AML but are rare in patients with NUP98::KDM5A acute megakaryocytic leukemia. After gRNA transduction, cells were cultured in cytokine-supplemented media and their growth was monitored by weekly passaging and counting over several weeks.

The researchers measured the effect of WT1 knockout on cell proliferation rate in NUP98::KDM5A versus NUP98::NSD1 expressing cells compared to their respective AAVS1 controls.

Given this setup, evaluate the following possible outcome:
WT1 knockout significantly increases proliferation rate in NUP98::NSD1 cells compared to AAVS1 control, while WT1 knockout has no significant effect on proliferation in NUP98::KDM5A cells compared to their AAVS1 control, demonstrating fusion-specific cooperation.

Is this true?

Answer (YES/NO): NO